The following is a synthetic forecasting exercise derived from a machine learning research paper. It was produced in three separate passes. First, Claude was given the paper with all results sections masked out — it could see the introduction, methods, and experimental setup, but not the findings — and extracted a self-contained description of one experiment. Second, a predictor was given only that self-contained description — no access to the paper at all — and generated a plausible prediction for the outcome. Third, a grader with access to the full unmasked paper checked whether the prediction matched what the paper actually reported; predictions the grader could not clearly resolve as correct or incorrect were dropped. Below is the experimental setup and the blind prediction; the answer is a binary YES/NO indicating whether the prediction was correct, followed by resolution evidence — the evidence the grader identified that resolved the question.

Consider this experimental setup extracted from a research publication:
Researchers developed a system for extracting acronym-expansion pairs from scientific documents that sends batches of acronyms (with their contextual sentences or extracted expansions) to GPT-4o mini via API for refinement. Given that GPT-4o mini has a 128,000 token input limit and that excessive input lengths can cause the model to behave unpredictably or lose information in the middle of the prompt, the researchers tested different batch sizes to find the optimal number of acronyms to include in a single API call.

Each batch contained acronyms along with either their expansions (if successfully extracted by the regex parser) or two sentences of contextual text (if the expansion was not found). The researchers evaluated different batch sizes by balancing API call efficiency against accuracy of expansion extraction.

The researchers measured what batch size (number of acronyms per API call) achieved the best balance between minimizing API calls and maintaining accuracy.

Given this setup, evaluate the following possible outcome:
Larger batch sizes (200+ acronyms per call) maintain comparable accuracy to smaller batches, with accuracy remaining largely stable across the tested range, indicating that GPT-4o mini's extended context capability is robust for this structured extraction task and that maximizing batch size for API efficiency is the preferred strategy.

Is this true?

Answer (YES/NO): NO